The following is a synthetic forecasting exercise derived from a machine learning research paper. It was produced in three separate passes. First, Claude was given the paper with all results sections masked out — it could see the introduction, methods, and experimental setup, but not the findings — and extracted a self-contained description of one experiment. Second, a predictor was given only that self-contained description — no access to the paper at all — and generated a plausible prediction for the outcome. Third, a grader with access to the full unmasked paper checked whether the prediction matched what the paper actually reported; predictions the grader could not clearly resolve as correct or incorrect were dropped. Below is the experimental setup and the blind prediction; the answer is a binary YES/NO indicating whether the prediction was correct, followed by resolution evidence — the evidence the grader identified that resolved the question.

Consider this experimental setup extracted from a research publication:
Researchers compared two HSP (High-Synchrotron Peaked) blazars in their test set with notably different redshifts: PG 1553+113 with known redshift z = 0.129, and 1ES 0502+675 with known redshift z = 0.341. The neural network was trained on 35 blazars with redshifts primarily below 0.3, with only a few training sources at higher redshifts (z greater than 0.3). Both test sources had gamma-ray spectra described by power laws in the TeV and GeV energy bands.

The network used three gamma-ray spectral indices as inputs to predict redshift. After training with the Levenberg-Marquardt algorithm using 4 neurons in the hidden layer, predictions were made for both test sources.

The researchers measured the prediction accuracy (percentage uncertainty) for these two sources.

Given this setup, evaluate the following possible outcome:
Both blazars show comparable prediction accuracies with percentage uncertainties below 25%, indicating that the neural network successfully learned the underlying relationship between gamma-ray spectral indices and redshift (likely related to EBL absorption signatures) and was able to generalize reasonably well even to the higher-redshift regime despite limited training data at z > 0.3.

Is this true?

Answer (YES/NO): YES